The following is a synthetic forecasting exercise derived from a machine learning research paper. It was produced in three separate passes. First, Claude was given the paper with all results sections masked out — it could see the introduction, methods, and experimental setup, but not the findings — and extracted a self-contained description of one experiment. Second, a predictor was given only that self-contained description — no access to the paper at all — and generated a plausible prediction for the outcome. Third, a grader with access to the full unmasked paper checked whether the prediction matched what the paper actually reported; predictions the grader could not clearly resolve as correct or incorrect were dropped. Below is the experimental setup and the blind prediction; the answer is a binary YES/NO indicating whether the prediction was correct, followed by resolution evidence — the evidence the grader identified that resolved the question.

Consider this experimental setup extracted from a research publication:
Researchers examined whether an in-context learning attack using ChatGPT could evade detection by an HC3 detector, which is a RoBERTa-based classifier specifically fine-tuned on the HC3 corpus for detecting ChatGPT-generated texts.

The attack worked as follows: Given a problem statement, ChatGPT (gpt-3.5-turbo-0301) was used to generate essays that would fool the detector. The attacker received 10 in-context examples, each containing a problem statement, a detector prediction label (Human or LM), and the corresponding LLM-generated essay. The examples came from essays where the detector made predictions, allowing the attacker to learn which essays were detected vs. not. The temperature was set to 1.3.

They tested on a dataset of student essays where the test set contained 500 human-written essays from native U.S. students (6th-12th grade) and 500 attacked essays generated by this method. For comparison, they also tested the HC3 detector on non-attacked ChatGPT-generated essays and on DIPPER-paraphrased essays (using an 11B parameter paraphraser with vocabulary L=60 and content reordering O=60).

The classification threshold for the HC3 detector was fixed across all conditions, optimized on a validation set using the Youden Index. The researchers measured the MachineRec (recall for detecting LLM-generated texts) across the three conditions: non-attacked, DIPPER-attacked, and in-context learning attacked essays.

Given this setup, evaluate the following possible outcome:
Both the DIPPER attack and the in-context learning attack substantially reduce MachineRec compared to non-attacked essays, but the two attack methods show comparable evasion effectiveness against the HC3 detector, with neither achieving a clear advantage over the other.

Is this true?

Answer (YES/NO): NO